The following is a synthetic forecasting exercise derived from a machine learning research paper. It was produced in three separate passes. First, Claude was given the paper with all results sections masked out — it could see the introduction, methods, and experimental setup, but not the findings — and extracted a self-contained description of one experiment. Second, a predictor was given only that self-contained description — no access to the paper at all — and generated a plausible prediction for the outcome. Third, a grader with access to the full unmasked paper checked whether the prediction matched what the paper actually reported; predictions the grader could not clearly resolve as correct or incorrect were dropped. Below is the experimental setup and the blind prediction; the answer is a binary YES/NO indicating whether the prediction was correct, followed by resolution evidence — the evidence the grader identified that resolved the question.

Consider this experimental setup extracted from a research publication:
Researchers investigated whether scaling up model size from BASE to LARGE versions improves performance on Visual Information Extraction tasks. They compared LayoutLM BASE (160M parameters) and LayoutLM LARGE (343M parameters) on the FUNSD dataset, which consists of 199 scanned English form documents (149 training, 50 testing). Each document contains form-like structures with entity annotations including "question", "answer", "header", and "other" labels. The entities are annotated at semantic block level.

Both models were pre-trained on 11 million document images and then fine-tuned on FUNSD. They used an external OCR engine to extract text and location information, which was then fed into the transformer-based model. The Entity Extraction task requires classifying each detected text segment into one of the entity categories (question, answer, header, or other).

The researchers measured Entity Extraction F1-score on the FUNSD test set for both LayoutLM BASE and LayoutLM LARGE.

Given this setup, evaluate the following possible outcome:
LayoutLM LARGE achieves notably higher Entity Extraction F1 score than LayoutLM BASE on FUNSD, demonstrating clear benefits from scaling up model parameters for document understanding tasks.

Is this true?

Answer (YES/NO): NO